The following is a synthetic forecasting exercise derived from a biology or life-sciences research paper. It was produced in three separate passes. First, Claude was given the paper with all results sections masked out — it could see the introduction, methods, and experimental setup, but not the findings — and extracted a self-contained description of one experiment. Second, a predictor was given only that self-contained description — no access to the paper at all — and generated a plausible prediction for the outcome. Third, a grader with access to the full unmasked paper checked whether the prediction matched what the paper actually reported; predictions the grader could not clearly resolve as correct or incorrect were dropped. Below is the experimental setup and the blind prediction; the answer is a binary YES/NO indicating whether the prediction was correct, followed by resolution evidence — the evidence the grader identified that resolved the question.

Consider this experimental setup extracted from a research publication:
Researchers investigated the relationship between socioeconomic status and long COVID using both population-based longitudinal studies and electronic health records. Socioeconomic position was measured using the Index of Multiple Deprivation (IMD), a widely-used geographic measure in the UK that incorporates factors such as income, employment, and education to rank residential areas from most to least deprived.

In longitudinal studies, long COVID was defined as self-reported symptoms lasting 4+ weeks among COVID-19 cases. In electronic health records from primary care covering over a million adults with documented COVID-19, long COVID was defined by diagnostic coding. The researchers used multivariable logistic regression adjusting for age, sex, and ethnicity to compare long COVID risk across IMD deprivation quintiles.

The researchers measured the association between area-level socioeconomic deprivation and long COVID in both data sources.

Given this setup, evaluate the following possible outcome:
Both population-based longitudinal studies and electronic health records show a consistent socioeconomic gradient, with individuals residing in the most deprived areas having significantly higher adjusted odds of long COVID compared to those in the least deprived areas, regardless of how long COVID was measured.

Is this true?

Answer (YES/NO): NO